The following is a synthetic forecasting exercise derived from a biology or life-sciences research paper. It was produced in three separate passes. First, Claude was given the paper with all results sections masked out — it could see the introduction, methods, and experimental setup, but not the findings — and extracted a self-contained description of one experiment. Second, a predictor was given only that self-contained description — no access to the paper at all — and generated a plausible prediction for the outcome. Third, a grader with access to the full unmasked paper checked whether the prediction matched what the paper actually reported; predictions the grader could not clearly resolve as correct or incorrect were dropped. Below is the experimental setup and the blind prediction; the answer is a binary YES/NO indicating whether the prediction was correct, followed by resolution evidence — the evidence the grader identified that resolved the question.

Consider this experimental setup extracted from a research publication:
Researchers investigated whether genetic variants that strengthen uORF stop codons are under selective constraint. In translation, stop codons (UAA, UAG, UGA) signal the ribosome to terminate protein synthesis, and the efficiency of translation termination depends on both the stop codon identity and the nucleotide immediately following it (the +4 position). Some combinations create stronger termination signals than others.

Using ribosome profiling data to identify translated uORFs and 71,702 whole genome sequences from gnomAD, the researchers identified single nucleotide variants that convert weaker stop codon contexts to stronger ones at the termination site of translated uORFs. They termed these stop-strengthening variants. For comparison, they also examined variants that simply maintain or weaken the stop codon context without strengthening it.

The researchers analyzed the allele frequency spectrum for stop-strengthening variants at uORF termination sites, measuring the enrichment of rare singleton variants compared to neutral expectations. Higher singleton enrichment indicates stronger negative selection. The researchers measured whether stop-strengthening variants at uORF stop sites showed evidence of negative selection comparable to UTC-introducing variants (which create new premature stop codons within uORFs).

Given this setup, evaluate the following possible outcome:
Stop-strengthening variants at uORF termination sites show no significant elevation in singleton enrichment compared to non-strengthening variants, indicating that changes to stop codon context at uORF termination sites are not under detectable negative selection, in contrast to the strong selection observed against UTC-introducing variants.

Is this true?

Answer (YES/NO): NO